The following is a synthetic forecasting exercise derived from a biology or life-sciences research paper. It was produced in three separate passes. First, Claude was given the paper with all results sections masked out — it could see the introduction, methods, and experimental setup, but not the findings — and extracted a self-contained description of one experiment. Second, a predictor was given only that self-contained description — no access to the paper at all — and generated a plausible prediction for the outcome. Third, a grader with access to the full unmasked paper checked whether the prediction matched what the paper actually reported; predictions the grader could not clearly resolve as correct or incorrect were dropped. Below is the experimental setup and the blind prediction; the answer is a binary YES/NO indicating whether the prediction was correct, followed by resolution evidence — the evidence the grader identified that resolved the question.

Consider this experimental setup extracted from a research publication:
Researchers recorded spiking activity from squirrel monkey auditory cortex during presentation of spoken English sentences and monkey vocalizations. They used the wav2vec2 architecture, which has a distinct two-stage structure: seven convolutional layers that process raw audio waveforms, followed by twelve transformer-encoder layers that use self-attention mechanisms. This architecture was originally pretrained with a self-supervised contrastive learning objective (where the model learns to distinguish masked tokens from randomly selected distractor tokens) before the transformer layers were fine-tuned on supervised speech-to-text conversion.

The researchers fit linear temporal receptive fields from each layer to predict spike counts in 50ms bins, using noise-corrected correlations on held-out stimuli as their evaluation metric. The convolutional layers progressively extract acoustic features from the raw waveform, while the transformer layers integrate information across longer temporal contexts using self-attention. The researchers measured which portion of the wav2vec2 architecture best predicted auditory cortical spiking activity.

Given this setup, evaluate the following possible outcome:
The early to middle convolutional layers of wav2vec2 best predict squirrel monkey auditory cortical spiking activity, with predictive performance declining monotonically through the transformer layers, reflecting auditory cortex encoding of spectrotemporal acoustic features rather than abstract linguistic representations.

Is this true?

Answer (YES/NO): NO